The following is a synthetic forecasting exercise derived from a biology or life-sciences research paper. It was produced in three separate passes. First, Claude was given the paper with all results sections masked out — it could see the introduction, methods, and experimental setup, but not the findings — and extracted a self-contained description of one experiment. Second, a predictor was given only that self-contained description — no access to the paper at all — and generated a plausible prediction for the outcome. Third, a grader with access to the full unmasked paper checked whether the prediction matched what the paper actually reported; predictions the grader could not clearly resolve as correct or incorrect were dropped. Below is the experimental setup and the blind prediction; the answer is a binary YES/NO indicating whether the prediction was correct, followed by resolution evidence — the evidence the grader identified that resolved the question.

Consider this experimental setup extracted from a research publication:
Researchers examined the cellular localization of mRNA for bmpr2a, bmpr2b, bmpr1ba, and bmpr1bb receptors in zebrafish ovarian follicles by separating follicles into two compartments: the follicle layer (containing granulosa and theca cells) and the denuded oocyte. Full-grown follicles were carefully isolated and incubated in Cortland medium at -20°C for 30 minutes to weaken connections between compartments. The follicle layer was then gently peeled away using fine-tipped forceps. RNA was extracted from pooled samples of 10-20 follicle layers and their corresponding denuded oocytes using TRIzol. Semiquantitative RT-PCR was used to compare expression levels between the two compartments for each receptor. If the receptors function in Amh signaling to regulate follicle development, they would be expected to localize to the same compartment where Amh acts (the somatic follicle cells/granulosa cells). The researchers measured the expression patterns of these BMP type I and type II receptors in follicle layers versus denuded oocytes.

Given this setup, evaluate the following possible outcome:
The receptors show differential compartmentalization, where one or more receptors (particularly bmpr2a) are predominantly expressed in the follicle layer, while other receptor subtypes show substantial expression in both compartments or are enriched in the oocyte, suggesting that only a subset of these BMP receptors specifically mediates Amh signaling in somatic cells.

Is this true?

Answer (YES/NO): YES